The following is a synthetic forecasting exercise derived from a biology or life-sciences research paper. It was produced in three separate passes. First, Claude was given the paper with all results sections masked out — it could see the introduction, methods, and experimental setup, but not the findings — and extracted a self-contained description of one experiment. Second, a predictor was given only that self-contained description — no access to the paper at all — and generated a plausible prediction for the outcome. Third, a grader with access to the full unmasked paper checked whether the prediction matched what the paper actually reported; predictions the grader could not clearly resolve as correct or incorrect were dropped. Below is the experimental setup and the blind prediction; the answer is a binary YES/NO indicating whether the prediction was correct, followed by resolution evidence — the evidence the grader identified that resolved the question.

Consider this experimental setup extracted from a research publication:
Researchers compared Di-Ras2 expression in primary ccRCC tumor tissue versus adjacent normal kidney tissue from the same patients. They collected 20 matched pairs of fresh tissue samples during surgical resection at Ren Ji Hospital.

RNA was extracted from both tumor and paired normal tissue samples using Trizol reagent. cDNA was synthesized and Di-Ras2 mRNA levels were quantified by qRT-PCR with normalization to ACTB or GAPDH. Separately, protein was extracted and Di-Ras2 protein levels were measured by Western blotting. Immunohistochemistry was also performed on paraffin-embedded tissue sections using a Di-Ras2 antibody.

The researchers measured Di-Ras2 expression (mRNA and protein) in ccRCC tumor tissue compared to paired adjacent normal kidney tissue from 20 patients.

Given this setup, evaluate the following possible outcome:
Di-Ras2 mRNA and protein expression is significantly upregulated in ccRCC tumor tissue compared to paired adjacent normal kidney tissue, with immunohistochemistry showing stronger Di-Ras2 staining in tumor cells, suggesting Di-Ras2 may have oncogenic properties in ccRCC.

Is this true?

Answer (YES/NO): YES